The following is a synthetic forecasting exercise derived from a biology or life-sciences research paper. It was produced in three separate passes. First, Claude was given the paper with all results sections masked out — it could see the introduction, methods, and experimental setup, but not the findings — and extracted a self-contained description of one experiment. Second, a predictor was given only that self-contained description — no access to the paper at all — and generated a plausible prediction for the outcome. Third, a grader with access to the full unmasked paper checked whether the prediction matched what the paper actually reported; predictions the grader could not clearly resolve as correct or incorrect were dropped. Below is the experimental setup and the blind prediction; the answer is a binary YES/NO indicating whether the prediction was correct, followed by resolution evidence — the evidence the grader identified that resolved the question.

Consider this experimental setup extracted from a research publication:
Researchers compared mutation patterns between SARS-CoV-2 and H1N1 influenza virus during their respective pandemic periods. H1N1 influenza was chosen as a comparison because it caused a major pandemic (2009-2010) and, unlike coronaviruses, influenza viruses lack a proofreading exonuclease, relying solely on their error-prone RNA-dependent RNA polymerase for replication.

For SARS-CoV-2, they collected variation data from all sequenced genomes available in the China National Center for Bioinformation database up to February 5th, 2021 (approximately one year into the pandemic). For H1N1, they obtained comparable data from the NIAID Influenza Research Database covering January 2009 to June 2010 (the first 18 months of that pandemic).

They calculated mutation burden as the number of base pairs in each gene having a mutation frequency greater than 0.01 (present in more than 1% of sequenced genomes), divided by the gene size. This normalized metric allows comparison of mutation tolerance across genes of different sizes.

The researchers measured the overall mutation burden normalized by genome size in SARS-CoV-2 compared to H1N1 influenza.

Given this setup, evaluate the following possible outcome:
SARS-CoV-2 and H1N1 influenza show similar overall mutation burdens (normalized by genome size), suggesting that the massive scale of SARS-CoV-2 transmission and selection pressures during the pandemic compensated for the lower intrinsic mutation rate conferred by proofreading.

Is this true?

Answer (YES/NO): NO